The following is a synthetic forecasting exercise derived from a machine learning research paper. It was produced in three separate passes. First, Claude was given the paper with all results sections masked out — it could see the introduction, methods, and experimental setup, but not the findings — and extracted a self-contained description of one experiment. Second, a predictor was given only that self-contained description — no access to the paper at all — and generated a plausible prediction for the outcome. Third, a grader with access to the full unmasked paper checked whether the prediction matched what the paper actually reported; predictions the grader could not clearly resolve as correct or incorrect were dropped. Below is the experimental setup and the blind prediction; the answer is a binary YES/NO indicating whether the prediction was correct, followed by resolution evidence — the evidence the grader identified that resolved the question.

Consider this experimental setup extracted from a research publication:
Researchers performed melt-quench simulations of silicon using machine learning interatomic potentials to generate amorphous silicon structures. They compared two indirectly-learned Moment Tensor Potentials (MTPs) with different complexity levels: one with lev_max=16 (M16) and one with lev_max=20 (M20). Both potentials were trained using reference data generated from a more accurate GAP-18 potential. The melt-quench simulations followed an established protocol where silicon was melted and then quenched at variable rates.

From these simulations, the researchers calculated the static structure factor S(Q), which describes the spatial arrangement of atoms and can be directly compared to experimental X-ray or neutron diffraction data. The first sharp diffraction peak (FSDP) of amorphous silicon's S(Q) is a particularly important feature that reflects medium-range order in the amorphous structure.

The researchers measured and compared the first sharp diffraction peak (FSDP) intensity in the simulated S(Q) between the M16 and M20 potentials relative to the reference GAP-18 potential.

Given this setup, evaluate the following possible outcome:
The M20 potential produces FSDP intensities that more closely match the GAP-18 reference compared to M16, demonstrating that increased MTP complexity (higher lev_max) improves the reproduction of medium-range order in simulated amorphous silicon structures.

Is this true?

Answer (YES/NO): NO